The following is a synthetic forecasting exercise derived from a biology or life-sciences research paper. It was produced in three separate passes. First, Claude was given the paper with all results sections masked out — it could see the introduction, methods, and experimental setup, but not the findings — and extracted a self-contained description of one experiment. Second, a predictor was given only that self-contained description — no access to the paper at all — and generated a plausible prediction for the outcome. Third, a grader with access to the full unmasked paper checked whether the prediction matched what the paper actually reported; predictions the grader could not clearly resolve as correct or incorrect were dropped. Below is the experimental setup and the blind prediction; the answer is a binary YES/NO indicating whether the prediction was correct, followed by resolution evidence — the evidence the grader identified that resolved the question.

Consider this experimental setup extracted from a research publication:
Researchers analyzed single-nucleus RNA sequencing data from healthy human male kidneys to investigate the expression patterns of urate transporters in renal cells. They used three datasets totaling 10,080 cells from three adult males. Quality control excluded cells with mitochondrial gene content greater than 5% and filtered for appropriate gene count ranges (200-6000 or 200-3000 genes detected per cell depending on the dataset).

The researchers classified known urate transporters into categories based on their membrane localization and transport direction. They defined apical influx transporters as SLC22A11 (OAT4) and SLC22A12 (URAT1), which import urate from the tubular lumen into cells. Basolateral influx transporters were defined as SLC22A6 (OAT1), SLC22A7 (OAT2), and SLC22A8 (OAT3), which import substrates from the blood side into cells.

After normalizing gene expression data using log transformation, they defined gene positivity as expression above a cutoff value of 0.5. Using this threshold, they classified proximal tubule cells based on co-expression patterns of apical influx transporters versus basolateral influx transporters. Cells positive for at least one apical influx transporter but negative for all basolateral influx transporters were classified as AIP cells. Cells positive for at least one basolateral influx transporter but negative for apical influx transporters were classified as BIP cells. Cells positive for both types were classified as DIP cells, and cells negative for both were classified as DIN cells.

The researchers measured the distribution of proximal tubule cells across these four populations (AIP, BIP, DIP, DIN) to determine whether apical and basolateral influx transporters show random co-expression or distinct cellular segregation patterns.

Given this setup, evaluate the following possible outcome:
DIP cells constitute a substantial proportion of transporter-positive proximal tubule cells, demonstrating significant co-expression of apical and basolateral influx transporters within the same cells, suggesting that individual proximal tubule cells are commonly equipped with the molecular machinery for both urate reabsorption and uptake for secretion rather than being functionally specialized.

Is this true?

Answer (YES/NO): YES